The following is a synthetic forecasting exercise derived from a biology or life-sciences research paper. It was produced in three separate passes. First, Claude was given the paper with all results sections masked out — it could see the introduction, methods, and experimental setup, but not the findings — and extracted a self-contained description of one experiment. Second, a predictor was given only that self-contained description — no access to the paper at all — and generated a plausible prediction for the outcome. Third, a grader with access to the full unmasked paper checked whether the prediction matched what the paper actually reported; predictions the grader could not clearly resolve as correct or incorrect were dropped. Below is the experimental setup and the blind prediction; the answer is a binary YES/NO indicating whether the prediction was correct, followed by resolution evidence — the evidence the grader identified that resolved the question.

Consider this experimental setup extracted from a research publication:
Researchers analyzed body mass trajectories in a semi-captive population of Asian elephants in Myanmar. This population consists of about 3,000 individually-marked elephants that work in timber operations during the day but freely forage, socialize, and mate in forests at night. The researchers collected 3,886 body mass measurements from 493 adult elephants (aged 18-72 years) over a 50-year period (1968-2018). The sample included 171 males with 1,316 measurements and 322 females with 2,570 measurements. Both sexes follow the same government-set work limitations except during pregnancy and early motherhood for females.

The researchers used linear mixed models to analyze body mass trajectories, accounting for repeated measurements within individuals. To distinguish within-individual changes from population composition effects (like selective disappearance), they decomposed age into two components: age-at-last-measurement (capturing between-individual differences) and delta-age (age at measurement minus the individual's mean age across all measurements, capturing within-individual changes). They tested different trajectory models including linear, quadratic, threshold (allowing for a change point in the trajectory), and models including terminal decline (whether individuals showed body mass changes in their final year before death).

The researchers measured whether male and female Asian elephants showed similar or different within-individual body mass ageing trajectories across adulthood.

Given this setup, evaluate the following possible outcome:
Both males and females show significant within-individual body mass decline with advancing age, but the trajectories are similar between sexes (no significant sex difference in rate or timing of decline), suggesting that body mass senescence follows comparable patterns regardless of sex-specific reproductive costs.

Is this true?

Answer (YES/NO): NO